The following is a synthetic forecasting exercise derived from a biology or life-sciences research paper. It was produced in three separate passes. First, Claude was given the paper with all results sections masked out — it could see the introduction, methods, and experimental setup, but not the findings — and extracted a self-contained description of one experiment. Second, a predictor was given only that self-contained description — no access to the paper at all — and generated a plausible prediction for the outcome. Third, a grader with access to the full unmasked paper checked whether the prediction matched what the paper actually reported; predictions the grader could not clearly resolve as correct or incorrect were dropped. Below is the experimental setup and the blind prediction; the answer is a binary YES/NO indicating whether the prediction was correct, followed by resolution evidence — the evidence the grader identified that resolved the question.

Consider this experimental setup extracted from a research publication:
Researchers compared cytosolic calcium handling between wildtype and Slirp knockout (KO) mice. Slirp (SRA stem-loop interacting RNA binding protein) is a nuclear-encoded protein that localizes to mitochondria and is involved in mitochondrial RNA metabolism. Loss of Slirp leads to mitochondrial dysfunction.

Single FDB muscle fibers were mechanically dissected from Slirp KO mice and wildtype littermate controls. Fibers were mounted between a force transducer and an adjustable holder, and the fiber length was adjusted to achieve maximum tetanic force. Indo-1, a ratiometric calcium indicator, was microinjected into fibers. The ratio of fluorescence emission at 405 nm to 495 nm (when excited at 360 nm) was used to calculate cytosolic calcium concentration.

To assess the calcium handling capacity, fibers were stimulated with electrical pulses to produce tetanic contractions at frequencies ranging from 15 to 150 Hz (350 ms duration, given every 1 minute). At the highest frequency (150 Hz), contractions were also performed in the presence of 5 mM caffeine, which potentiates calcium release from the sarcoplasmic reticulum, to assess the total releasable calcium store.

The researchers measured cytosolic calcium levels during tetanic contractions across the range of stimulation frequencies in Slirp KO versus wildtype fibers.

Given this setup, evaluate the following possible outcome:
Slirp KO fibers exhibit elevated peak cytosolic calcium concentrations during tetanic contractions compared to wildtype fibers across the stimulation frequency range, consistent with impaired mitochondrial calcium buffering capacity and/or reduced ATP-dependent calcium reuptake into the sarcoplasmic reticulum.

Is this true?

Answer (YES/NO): NO